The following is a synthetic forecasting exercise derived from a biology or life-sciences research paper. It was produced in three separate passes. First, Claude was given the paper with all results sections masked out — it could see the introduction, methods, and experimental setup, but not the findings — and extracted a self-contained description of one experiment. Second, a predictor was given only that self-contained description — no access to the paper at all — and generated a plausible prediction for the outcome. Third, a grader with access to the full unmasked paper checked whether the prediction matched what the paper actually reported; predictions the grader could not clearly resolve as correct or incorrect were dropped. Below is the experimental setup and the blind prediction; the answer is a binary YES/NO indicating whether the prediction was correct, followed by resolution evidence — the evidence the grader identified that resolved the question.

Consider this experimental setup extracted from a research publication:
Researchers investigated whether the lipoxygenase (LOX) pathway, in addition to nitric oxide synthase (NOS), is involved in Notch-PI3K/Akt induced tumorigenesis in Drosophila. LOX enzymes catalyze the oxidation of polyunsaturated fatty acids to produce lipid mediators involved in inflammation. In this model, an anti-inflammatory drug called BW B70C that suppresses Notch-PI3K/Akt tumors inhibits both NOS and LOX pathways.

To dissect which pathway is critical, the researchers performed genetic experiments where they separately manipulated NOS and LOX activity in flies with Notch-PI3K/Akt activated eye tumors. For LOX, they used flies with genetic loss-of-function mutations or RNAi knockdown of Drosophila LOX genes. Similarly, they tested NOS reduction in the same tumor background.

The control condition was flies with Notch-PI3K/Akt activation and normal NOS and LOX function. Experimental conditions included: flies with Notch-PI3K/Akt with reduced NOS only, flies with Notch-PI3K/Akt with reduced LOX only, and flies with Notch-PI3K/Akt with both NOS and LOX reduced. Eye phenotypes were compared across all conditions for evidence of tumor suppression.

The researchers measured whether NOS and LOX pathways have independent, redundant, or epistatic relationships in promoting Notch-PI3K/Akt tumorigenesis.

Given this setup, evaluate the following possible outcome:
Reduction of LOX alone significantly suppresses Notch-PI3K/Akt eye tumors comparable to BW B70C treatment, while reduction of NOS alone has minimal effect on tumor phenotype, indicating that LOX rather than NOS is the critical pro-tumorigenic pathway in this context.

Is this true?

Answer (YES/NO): NO